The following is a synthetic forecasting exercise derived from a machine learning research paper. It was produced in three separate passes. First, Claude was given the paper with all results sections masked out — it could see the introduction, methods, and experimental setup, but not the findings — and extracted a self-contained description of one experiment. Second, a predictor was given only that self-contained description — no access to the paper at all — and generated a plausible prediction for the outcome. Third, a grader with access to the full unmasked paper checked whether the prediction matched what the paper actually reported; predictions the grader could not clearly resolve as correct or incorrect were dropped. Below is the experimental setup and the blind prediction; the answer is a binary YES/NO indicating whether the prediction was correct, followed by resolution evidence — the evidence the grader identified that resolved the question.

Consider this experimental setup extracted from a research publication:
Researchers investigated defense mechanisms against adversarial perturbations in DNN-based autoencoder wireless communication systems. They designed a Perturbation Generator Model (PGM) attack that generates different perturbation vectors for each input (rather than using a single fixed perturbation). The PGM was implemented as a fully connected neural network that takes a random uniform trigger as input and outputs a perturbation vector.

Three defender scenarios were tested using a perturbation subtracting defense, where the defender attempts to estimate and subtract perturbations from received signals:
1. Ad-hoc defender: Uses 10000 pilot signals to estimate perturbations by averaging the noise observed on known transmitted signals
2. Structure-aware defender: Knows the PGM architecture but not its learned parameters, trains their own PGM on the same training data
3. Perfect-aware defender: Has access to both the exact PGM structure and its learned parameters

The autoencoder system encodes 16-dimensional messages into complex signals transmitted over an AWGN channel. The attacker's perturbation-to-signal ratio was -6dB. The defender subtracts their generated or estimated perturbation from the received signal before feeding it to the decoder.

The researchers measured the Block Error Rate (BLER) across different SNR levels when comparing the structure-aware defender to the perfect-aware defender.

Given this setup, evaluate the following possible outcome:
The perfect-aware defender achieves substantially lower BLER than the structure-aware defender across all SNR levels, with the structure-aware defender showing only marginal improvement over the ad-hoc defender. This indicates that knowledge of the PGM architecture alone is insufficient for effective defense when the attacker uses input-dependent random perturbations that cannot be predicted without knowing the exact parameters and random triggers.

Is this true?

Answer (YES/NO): NO